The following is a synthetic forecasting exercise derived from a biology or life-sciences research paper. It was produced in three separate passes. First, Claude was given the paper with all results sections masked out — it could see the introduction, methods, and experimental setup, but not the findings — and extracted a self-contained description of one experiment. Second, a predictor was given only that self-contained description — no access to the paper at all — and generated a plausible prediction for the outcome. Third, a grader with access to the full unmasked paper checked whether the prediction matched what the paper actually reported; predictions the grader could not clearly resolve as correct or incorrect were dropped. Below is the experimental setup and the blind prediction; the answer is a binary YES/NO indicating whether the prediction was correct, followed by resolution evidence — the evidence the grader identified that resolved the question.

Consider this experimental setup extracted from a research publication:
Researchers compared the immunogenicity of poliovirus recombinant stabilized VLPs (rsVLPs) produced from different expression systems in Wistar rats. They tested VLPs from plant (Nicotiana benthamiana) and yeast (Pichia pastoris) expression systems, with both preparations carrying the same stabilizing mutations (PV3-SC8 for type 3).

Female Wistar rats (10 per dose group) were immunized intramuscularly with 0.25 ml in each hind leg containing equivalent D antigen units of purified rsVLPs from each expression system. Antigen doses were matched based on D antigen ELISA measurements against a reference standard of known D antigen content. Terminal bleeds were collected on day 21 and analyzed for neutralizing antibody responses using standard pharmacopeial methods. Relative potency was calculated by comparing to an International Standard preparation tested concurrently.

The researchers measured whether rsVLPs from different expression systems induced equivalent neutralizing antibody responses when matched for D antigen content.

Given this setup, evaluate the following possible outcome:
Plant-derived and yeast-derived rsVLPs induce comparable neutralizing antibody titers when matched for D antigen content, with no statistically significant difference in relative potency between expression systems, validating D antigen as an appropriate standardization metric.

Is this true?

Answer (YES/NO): NO